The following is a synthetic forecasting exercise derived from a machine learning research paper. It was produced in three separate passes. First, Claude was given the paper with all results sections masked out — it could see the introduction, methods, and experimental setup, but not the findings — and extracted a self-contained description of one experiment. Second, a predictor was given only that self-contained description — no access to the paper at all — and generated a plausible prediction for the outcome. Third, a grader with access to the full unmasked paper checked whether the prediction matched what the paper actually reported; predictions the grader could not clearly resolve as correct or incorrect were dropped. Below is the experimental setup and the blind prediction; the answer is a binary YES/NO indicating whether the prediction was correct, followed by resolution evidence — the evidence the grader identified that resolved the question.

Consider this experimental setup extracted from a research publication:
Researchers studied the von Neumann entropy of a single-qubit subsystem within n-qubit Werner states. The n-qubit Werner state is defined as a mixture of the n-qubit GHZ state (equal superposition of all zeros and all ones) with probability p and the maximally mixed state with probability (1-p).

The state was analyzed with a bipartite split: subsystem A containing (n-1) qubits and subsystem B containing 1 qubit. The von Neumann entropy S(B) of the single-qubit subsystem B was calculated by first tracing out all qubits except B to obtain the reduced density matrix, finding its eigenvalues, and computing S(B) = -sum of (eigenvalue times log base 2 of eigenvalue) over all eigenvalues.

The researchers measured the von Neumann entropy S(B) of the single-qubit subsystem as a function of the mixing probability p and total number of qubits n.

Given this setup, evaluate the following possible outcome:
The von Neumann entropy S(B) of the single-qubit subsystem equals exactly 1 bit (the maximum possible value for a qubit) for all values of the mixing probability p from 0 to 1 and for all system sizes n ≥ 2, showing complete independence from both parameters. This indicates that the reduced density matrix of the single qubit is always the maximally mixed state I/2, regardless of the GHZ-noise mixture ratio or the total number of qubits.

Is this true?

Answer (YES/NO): YES